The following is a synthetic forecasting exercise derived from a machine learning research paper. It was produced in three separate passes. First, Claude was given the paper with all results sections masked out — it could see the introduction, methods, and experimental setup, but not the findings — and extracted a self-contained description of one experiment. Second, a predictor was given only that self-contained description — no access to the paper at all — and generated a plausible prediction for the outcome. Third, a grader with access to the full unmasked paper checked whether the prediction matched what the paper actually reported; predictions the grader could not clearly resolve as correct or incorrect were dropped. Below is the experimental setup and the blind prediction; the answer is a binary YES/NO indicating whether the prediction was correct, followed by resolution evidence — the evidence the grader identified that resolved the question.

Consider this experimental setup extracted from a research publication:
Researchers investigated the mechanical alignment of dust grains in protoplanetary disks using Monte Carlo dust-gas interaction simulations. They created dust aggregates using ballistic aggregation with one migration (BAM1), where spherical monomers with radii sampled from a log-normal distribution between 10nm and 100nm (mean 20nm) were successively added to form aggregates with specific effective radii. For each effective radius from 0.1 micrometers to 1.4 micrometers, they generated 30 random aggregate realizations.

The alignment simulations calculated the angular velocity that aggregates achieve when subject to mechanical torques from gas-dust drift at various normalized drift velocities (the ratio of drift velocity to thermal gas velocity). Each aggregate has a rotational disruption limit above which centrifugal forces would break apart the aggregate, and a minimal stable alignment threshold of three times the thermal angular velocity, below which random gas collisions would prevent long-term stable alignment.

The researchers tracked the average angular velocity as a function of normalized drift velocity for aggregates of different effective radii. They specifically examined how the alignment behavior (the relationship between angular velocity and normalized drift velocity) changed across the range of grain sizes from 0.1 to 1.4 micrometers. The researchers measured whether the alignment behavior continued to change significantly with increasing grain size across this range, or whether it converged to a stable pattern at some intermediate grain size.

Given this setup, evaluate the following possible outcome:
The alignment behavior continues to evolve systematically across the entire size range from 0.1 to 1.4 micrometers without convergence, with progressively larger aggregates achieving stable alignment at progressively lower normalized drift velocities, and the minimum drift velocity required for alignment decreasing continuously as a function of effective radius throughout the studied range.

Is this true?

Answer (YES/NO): NO